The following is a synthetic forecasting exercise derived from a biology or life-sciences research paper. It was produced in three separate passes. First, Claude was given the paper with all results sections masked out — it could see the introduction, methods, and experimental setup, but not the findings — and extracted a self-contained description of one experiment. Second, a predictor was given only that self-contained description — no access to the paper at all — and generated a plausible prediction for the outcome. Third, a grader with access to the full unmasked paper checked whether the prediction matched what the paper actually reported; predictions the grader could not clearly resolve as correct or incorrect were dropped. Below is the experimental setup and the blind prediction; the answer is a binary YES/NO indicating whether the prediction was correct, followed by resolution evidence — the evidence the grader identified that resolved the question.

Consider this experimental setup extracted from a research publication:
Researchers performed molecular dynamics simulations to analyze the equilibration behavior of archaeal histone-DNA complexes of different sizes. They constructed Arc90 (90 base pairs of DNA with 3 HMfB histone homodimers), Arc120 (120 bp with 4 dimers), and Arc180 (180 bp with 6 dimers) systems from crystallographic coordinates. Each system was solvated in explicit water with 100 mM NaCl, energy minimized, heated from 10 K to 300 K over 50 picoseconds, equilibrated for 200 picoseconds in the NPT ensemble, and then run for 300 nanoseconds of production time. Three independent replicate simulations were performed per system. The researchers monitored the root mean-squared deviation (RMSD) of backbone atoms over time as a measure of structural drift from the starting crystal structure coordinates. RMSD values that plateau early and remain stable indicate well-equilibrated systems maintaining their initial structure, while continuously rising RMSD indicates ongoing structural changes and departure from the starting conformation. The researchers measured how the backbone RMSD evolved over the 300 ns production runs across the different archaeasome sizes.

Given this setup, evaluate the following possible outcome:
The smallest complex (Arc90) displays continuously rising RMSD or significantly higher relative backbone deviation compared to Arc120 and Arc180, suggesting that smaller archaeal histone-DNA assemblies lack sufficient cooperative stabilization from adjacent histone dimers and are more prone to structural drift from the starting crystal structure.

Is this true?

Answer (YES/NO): YES